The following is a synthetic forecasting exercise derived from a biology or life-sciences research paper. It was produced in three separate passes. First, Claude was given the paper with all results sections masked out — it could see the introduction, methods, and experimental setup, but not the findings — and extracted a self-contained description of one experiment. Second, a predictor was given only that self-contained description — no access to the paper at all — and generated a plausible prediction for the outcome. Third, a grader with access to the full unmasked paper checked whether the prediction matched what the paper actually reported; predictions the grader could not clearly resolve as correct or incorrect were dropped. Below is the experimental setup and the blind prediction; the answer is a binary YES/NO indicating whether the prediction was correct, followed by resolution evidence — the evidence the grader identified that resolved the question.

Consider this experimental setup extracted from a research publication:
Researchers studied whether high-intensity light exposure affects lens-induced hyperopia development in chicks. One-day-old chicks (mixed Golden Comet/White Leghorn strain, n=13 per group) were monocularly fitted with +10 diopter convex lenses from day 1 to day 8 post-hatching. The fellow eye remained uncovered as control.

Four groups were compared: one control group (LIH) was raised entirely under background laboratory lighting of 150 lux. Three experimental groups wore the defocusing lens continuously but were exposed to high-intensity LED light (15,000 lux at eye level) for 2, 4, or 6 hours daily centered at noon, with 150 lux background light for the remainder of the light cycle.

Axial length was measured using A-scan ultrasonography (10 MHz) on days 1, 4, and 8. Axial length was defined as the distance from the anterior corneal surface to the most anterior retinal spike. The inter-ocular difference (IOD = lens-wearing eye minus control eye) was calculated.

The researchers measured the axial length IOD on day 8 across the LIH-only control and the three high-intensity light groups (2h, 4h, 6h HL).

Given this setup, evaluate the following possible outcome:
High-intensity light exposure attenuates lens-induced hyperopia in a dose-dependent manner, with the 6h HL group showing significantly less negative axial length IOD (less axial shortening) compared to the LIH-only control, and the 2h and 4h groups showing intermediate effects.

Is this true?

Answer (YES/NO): NO